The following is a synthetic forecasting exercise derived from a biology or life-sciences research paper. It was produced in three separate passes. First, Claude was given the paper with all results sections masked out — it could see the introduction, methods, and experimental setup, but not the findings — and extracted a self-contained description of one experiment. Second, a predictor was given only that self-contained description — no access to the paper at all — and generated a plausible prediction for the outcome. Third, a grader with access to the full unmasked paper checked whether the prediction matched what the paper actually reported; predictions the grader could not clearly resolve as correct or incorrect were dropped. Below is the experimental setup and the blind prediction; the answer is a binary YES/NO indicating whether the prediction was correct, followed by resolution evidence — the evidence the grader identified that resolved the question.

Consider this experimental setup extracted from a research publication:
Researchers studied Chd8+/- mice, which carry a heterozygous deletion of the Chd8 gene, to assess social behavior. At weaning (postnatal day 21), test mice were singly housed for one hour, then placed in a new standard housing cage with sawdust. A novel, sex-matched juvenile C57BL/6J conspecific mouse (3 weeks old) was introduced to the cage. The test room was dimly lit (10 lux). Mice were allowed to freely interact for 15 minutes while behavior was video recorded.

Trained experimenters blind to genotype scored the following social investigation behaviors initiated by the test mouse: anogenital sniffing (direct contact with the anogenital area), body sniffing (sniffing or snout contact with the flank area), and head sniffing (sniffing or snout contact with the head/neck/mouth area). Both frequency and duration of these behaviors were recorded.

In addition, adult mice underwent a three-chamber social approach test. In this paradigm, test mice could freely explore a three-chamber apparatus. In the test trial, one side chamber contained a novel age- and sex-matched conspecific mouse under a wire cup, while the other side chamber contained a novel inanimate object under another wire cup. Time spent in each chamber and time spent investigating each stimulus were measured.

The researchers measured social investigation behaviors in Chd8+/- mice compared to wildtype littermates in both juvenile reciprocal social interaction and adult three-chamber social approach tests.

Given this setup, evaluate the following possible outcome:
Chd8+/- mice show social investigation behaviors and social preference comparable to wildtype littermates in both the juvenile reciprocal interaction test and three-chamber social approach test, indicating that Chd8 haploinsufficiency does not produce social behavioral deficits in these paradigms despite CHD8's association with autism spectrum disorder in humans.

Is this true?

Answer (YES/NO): NO